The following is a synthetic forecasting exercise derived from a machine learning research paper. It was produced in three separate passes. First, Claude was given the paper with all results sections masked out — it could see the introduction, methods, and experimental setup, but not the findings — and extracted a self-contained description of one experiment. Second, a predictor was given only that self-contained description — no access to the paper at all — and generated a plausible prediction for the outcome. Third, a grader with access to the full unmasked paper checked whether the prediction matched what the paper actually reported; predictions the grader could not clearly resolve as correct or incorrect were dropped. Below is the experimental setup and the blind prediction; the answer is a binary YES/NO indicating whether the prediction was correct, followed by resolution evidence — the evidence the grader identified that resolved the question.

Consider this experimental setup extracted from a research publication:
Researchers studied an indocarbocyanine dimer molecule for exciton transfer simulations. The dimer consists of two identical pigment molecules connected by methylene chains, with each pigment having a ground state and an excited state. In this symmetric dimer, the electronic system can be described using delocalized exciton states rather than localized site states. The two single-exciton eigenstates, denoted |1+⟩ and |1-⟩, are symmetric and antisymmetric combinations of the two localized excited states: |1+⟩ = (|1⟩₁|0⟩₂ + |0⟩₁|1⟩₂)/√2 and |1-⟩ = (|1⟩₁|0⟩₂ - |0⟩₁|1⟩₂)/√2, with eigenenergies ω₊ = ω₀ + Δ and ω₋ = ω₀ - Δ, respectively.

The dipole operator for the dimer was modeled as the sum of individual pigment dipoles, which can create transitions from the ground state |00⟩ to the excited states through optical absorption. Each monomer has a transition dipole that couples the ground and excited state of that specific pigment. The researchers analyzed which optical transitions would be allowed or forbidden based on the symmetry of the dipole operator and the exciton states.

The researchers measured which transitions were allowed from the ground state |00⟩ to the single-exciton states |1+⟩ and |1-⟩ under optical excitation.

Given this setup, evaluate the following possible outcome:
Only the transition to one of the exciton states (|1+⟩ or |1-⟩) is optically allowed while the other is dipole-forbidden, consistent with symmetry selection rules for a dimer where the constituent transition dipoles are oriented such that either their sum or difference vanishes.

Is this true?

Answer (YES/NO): YES